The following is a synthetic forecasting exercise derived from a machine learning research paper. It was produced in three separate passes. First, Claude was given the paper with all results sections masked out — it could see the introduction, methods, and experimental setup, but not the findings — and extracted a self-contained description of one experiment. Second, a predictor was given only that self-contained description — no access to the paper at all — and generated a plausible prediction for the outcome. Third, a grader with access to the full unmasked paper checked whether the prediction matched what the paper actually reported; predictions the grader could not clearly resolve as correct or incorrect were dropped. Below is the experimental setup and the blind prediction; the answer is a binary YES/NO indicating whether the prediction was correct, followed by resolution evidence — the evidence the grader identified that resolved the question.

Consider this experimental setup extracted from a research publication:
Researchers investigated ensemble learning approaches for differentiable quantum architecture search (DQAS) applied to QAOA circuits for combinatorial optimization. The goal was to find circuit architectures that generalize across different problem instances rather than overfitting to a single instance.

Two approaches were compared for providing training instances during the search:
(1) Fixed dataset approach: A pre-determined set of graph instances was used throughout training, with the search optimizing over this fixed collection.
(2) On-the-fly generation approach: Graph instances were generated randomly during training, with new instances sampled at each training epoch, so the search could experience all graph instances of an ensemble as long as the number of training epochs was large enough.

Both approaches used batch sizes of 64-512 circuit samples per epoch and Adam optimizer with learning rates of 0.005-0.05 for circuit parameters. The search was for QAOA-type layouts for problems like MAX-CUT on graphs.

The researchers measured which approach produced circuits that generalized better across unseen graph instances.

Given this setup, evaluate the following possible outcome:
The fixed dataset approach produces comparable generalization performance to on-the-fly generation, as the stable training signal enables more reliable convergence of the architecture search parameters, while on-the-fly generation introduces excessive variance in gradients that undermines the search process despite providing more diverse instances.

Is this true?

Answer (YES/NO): NO